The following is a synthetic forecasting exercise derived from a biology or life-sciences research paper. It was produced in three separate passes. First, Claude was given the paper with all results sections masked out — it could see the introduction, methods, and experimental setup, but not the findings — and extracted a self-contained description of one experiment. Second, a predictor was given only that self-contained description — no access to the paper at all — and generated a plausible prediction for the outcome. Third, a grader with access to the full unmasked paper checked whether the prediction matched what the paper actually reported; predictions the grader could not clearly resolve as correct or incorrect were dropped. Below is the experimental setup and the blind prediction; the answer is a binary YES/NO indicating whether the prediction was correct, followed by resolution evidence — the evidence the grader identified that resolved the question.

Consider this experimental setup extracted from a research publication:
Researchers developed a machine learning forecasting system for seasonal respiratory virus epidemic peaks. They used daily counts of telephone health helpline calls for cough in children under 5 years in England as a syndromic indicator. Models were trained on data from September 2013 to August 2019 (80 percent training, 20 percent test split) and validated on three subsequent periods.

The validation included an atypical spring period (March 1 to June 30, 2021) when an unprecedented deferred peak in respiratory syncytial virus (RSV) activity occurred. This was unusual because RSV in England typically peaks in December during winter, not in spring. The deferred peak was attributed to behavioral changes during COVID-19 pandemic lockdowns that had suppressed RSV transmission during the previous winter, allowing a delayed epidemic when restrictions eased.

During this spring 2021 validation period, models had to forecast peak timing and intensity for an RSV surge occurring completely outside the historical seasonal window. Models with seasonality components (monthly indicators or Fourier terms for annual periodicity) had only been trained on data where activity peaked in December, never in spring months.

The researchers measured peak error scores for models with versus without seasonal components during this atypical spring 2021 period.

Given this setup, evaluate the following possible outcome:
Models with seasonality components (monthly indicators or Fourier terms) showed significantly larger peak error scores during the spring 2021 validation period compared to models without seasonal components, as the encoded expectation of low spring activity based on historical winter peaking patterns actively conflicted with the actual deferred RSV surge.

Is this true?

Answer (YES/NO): YES